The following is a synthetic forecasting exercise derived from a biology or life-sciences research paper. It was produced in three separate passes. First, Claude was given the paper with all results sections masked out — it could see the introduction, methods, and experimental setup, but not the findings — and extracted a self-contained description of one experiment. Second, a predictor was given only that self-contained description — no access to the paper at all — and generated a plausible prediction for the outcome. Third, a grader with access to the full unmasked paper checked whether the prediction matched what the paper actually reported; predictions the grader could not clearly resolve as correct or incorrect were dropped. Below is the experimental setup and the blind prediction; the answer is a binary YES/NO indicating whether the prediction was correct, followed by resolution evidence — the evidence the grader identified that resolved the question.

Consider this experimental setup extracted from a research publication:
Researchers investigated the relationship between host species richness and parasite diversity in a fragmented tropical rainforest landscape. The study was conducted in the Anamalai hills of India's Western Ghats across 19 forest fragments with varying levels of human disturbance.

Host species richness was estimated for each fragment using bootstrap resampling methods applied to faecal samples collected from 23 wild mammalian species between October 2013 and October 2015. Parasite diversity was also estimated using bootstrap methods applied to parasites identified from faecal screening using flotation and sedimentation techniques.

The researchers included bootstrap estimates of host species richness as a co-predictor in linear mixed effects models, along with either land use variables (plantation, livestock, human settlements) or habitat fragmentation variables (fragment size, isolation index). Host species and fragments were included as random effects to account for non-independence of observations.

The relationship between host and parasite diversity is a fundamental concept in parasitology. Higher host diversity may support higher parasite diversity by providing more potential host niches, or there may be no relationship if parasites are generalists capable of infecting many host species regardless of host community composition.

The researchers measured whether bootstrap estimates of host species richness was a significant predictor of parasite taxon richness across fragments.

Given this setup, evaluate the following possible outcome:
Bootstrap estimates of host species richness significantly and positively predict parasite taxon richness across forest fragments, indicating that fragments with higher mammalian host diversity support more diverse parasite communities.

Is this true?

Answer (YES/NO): NO